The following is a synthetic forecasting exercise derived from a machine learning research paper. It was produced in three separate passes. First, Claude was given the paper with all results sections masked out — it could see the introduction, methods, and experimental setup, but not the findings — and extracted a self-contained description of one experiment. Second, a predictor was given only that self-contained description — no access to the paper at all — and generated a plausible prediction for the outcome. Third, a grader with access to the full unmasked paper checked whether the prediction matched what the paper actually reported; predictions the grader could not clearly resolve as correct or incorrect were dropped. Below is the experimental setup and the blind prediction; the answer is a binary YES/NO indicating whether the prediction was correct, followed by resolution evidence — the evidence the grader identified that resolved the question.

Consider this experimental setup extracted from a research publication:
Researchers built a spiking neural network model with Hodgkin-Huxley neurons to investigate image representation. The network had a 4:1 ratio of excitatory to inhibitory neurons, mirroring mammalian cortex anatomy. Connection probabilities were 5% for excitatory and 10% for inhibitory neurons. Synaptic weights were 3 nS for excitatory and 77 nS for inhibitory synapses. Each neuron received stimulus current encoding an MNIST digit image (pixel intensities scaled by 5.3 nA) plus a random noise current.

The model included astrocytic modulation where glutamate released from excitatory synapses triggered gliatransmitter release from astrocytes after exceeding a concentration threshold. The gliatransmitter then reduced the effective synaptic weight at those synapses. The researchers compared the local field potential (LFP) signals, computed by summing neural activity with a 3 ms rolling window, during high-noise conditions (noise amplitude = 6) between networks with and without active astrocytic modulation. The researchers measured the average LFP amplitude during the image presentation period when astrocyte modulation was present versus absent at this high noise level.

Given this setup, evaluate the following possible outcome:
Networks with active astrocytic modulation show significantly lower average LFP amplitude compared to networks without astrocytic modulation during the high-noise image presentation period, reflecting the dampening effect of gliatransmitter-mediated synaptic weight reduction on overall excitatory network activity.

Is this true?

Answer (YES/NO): YES